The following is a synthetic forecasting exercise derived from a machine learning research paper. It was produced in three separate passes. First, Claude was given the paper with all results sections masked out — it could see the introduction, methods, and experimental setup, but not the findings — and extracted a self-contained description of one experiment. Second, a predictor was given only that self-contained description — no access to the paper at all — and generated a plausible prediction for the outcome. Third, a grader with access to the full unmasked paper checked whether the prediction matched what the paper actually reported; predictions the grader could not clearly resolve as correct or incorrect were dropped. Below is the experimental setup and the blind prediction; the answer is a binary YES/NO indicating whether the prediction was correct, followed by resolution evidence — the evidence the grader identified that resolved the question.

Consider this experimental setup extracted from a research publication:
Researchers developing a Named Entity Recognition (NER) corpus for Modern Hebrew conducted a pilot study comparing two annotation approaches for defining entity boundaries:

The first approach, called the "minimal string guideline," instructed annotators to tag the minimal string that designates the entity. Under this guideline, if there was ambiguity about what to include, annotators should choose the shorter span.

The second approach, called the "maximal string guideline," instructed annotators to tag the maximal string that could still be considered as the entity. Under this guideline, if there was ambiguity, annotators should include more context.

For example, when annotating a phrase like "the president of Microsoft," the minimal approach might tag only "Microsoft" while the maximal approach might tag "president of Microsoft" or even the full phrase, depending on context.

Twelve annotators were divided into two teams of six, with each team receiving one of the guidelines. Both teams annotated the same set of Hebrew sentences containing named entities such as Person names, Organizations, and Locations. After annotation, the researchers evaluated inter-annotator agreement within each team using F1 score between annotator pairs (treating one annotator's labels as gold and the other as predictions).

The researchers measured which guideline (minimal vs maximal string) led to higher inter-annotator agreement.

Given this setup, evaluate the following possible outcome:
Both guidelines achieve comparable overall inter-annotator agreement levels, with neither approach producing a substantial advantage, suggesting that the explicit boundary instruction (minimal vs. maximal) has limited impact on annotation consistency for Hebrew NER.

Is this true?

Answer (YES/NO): NO